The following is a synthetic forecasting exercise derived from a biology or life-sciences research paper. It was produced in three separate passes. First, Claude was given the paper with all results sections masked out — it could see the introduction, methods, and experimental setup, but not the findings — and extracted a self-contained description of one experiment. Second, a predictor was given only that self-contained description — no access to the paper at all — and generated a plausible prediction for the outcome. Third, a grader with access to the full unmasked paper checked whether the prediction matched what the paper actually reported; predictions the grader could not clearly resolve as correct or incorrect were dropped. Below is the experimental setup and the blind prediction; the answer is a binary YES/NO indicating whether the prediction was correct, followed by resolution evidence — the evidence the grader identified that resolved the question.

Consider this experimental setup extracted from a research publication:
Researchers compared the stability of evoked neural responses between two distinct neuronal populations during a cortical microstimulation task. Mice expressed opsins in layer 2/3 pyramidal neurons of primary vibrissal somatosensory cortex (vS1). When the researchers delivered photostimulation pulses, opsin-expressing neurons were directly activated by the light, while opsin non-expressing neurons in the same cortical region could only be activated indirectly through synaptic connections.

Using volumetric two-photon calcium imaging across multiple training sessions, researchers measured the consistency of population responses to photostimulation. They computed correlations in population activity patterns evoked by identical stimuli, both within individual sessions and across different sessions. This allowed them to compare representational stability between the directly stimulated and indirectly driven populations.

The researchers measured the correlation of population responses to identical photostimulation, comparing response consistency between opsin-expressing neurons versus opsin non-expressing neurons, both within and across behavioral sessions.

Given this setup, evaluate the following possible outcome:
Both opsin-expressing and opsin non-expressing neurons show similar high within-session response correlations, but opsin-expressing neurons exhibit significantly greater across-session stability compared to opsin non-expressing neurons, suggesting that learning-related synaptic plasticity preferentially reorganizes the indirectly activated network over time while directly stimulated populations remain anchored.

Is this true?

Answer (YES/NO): NO